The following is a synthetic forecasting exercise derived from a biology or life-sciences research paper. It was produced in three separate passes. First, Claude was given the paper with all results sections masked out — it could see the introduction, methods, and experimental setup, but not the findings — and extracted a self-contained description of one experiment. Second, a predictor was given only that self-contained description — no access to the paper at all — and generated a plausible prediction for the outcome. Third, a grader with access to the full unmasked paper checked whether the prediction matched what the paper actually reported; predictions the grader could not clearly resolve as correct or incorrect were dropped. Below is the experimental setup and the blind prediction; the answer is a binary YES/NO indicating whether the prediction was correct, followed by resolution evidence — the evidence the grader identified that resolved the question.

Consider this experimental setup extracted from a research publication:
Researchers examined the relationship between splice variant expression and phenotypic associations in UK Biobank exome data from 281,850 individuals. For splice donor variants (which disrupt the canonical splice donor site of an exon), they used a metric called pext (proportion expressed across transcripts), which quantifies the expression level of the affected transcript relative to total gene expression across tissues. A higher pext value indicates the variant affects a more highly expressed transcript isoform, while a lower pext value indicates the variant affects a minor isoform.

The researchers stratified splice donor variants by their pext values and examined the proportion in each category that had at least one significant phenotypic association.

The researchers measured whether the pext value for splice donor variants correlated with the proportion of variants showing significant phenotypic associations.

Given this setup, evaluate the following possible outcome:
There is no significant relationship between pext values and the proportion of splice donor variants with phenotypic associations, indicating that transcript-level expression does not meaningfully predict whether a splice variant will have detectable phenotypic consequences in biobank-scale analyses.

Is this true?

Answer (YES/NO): NO